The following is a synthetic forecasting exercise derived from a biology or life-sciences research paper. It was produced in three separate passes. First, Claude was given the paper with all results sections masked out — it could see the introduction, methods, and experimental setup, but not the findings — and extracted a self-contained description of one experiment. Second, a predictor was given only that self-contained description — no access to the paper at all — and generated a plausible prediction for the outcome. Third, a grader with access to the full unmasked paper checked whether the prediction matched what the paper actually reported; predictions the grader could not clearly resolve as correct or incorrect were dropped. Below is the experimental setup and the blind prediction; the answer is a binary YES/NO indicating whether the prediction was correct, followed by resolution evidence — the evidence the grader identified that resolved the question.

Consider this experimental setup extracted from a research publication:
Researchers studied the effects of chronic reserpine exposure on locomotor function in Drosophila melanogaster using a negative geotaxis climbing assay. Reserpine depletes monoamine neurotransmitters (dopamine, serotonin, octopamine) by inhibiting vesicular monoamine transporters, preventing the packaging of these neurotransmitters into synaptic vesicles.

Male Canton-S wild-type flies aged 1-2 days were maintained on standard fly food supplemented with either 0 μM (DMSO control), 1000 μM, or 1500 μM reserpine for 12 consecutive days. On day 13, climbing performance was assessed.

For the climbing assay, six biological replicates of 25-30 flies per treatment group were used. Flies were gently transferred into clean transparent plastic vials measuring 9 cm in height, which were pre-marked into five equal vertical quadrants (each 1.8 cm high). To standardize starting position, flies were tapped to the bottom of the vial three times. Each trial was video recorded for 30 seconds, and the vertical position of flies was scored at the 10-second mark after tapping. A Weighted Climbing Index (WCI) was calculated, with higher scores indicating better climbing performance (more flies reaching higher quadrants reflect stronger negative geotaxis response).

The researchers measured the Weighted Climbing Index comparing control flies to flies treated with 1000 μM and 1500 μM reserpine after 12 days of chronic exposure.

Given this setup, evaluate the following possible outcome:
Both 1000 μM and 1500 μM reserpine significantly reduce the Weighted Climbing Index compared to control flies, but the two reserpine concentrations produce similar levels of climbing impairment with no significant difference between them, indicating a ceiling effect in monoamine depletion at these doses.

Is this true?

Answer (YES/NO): YES